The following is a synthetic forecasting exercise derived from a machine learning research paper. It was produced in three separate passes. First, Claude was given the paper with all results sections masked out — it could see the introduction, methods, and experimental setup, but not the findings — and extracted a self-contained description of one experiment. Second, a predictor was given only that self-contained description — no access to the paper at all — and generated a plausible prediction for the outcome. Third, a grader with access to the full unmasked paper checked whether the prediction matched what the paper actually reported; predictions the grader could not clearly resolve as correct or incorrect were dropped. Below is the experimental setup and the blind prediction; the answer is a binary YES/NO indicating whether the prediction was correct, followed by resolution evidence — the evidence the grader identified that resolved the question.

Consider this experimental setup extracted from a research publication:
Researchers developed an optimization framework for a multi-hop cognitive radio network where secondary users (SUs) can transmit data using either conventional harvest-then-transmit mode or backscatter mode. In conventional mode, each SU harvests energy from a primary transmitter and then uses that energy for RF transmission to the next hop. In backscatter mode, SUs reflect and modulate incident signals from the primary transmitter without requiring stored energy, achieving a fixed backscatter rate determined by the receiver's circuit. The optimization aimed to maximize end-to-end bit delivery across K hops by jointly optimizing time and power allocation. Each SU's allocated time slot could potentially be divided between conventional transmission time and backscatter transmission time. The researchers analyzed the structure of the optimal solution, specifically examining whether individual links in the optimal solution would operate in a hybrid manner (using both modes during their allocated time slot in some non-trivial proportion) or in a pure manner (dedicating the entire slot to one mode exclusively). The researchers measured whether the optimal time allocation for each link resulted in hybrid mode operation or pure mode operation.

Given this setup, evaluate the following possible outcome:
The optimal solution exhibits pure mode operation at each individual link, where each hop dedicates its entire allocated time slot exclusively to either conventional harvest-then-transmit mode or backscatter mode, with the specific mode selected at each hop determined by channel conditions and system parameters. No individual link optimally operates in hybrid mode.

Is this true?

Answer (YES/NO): YES